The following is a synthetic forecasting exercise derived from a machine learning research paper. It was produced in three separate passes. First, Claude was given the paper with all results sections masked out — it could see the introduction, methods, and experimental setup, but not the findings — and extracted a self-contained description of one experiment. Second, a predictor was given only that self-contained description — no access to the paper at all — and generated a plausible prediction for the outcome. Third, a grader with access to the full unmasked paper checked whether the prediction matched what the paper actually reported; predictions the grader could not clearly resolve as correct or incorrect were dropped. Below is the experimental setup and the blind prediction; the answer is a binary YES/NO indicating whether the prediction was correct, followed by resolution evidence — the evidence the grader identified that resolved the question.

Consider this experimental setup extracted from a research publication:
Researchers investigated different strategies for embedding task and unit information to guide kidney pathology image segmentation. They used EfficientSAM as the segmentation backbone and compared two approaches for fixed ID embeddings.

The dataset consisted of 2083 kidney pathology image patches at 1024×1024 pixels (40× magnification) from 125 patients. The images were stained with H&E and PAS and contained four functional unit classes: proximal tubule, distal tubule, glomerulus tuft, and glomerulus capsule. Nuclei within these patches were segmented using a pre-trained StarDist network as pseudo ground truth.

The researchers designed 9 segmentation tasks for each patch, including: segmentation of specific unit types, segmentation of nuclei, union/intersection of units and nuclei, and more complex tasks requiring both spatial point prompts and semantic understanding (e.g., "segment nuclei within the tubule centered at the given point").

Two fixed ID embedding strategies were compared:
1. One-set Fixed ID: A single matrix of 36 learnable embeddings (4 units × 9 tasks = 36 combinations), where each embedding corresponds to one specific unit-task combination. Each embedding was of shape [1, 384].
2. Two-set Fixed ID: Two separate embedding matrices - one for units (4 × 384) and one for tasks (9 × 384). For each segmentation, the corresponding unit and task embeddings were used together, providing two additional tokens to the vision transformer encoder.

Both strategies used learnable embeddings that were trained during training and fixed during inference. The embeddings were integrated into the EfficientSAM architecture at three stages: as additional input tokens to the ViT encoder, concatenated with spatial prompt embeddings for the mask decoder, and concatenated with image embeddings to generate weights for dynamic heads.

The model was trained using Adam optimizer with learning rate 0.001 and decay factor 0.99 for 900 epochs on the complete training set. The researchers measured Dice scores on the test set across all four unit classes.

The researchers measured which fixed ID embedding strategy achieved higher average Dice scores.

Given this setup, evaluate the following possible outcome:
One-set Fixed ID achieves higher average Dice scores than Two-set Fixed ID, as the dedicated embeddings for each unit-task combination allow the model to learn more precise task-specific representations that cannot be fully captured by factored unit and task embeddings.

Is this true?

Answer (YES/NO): NO